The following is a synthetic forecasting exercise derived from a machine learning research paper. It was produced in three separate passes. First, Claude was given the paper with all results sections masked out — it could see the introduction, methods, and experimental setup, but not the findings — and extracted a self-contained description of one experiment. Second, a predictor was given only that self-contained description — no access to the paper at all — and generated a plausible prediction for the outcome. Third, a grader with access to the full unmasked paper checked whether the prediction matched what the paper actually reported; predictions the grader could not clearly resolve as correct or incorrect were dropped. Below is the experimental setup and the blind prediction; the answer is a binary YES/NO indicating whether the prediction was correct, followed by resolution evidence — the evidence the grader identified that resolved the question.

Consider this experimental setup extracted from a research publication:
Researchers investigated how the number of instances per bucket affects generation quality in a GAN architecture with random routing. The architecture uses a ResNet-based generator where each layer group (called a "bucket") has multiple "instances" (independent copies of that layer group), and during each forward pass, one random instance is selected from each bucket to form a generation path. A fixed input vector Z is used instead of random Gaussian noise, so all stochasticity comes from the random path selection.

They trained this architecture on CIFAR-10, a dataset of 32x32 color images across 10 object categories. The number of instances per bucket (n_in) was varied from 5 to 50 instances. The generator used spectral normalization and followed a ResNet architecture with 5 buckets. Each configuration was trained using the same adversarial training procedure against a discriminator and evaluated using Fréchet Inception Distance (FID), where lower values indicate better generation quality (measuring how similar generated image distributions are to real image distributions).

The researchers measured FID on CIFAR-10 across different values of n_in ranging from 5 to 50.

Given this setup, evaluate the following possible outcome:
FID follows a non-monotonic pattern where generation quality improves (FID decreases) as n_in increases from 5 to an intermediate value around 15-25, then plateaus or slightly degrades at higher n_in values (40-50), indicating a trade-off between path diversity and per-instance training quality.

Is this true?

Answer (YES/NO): NO